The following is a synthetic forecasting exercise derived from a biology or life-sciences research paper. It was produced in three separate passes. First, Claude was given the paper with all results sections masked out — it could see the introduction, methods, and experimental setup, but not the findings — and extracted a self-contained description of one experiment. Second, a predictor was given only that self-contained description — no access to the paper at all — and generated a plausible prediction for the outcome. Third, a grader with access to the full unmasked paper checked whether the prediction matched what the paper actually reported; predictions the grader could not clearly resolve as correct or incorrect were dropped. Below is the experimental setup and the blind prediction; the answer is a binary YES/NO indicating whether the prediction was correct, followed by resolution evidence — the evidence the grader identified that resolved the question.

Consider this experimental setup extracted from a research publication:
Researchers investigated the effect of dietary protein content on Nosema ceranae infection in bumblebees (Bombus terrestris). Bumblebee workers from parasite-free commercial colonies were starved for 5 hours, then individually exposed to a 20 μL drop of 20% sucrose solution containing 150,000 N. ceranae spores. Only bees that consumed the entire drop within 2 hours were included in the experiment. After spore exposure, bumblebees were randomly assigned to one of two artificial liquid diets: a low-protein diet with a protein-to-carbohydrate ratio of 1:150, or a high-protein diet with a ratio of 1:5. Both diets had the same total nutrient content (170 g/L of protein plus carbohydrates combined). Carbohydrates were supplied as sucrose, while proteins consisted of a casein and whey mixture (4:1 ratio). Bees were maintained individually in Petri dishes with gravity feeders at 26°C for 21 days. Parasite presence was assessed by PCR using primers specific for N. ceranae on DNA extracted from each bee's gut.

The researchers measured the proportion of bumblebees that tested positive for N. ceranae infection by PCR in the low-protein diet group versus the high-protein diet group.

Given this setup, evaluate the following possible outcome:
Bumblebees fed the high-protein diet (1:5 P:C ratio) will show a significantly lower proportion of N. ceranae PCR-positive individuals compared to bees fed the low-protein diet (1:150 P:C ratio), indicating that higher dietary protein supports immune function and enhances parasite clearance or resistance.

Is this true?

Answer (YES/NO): YES